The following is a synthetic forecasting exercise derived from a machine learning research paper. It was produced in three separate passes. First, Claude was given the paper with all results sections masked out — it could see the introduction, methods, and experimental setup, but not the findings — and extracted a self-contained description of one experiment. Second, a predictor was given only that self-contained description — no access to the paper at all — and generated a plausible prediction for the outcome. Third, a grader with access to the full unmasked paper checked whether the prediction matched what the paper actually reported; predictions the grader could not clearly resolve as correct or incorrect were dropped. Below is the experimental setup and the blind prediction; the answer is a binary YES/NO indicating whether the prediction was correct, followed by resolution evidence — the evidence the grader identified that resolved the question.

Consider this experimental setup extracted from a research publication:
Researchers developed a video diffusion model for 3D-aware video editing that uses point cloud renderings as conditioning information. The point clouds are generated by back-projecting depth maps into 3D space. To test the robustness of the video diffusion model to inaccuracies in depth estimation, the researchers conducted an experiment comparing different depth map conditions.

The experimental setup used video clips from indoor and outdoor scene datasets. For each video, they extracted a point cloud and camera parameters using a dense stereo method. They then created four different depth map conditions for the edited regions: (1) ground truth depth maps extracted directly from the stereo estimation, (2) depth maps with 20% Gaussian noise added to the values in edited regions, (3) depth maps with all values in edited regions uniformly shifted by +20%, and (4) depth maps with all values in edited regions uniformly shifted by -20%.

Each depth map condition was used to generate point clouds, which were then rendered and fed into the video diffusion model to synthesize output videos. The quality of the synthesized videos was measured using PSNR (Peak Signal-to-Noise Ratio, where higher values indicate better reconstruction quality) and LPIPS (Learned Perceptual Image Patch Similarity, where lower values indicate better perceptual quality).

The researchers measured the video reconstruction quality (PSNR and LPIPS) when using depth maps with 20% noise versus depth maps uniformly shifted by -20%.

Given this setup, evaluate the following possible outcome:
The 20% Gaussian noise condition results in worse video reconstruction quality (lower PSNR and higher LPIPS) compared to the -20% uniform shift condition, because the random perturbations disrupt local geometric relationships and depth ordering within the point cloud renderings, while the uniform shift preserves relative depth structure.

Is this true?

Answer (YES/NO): NO